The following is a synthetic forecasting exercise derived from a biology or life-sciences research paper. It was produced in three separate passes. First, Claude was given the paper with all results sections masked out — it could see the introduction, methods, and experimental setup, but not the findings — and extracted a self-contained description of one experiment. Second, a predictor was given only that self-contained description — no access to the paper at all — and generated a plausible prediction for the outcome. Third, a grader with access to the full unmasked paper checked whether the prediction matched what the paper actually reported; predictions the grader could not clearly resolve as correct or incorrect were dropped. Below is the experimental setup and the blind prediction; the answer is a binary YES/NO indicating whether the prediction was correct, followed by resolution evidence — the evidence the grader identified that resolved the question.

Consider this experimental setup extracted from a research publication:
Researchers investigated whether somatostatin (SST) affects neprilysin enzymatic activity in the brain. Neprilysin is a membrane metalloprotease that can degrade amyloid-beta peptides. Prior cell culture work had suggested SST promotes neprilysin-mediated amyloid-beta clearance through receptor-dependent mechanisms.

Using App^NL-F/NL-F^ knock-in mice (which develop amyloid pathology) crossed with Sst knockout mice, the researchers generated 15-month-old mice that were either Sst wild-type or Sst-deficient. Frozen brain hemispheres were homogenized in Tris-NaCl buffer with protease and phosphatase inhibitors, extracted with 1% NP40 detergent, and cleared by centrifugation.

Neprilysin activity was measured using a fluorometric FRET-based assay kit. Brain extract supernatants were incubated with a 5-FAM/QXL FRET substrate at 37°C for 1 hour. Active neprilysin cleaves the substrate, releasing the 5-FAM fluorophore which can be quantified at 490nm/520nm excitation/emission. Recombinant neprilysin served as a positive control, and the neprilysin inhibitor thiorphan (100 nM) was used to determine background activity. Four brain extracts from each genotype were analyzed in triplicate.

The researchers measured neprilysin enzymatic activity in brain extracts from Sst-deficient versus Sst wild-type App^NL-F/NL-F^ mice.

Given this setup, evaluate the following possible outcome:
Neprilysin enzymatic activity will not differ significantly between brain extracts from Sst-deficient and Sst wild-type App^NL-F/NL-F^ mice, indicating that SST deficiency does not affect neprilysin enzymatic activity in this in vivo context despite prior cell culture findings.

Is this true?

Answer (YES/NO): YES